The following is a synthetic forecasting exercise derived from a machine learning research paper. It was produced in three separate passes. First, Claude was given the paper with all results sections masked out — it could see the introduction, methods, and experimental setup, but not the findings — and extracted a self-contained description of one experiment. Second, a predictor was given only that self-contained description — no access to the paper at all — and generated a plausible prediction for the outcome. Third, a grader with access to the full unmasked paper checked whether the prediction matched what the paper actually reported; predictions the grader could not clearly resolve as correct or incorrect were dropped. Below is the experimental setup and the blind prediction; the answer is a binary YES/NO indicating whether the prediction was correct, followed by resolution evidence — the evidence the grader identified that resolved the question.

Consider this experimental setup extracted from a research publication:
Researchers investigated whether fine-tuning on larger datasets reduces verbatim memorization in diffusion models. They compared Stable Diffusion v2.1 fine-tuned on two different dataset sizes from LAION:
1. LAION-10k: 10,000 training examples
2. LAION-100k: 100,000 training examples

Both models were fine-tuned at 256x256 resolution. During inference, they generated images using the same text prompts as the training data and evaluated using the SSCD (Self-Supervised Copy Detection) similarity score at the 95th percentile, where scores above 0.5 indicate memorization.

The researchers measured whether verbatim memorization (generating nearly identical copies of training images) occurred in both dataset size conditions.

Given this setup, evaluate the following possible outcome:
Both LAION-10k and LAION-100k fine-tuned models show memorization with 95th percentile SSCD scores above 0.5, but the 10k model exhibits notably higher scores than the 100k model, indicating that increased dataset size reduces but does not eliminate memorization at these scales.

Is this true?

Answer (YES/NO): NO